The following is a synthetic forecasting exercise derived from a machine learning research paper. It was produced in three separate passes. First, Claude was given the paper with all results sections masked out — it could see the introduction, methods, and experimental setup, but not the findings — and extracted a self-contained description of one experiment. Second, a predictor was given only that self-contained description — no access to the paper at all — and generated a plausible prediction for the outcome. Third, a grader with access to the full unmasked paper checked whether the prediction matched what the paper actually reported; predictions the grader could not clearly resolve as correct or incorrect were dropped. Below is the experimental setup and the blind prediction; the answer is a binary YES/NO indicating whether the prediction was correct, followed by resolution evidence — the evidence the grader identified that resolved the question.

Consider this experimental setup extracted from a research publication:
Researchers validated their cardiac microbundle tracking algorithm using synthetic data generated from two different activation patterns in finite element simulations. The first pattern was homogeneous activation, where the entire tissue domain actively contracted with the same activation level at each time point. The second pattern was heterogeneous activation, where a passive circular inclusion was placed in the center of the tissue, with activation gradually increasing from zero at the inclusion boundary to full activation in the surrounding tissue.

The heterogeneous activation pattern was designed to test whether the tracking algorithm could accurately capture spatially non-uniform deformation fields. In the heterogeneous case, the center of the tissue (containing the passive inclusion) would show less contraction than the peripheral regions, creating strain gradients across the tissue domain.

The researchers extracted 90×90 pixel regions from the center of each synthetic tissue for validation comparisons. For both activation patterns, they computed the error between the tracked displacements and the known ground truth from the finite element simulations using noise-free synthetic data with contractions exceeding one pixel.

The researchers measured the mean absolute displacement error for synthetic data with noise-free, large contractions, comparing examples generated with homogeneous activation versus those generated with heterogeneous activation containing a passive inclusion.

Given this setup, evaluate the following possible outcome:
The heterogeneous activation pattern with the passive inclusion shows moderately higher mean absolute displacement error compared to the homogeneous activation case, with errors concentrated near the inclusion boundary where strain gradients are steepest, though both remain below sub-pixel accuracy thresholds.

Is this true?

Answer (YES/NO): NO